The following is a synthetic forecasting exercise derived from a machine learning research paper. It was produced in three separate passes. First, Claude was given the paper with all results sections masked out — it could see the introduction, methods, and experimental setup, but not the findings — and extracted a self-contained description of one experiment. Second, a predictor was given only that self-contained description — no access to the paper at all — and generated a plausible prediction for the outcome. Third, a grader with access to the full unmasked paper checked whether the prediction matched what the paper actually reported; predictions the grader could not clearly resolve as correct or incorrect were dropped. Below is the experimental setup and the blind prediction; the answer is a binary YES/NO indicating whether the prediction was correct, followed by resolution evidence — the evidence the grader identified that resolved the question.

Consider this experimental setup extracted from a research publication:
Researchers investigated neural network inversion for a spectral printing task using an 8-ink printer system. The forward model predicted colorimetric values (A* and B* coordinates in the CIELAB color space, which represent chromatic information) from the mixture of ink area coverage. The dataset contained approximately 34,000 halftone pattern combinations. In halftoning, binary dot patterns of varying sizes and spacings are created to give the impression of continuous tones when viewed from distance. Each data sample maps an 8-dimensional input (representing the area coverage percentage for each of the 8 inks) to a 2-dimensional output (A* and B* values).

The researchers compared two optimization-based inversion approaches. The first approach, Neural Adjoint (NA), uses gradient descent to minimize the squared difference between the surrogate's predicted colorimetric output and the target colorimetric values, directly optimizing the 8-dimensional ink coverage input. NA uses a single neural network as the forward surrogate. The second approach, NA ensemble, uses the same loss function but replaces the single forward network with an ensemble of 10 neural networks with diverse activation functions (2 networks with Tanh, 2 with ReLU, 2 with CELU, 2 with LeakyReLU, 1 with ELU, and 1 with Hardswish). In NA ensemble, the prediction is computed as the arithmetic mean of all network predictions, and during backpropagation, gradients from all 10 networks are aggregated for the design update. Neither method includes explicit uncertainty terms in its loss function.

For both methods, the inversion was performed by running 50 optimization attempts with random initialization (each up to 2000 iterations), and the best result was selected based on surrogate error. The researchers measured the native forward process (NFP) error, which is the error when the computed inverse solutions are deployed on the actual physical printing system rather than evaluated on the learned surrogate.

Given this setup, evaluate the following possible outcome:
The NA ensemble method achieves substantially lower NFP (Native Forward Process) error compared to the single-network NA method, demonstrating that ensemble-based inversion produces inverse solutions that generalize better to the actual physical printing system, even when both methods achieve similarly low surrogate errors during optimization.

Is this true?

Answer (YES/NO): NO